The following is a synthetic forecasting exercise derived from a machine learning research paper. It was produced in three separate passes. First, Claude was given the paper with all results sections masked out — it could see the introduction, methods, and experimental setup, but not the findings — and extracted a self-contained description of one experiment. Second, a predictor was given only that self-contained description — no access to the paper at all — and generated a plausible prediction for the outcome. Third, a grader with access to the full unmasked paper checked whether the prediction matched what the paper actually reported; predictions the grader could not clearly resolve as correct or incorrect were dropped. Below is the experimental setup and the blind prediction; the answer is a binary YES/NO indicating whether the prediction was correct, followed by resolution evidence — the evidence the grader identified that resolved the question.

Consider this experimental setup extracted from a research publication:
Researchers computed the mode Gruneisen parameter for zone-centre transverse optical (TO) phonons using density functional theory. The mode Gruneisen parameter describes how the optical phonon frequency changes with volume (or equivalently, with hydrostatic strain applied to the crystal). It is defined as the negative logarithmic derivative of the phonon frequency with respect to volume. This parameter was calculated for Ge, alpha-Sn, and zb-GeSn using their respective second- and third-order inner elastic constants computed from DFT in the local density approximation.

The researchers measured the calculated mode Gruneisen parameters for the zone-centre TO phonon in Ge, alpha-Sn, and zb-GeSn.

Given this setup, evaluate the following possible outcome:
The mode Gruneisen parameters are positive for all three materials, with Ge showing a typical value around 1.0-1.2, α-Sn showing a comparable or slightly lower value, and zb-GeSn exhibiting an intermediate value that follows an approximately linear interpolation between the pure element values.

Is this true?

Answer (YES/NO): NO